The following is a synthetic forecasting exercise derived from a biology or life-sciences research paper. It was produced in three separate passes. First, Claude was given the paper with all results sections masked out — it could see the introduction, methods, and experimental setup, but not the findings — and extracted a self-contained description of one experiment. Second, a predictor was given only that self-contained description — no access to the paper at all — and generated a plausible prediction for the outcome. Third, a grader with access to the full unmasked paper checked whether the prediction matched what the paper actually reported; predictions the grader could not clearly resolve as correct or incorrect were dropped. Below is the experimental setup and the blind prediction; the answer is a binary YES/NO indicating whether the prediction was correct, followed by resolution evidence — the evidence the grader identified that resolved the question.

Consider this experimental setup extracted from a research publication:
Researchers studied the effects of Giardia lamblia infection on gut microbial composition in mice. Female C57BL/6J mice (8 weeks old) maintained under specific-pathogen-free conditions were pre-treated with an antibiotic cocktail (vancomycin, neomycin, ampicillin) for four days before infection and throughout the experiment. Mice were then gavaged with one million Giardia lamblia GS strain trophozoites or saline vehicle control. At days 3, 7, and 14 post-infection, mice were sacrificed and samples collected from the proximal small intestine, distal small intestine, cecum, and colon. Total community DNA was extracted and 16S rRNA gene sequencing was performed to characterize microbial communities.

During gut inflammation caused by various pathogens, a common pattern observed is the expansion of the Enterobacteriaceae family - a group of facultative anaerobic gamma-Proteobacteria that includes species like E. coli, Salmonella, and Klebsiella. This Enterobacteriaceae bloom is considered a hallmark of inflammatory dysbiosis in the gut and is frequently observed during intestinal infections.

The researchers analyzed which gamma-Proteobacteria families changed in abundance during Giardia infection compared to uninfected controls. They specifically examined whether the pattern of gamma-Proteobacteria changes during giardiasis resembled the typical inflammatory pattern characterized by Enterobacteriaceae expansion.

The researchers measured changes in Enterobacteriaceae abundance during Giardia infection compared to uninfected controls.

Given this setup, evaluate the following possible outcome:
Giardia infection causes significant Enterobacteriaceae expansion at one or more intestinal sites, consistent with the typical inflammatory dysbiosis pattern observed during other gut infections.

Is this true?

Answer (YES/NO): NO